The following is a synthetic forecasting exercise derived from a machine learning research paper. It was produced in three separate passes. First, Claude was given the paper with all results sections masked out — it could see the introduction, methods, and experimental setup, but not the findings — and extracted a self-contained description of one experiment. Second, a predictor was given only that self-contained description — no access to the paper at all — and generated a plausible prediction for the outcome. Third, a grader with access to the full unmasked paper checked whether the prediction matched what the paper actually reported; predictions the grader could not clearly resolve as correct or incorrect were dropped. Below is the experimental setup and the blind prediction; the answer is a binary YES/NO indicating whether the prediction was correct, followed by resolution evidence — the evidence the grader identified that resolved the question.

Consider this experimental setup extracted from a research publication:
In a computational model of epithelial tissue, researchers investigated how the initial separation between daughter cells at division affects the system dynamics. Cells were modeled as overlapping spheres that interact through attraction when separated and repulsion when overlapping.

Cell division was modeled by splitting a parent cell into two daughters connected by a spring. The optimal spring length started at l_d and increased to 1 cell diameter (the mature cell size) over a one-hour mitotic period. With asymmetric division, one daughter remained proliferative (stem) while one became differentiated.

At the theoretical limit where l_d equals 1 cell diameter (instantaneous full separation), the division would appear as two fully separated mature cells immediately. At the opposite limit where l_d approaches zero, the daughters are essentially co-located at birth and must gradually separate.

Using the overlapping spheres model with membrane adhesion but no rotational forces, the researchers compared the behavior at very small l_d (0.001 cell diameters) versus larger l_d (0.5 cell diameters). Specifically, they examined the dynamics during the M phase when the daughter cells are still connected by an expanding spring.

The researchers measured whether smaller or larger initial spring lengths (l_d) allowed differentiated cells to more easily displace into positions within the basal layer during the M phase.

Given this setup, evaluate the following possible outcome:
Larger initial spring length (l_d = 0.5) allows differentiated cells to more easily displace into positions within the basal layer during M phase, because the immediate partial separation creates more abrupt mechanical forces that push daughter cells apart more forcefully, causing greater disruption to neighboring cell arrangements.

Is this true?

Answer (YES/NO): NO